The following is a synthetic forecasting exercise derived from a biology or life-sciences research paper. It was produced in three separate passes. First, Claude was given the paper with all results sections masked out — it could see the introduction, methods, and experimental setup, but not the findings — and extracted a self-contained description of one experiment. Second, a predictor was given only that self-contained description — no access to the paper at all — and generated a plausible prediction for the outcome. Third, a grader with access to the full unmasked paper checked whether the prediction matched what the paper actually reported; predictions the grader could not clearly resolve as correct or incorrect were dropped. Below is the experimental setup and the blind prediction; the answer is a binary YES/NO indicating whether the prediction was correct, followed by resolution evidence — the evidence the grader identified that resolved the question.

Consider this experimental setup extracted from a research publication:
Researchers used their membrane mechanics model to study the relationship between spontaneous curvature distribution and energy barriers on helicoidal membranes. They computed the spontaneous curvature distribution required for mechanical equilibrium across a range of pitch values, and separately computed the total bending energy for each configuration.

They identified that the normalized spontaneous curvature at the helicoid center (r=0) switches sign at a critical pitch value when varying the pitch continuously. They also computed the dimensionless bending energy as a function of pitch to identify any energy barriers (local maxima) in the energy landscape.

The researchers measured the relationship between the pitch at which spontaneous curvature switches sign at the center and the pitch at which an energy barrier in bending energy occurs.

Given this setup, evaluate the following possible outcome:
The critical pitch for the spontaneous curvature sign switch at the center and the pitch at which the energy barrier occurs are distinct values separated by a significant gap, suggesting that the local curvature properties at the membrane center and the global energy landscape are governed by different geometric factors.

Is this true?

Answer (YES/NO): NO